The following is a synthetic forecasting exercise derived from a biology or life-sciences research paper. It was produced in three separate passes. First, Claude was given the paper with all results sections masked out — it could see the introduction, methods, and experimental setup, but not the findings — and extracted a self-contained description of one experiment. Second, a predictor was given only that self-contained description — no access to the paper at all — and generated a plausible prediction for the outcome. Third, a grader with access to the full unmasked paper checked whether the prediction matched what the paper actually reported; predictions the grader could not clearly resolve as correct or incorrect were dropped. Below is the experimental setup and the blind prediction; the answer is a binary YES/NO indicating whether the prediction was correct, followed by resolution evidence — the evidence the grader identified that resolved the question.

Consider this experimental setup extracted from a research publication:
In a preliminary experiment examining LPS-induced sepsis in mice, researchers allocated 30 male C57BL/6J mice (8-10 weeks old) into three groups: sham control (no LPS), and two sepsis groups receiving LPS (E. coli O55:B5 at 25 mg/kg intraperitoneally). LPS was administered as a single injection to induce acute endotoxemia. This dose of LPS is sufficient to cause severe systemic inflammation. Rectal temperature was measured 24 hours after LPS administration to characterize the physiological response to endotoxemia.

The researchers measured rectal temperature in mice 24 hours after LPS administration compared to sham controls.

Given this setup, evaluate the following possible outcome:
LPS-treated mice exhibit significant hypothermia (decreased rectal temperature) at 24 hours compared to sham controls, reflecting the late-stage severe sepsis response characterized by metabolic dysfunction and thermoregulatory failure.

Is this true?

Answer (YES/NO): YES